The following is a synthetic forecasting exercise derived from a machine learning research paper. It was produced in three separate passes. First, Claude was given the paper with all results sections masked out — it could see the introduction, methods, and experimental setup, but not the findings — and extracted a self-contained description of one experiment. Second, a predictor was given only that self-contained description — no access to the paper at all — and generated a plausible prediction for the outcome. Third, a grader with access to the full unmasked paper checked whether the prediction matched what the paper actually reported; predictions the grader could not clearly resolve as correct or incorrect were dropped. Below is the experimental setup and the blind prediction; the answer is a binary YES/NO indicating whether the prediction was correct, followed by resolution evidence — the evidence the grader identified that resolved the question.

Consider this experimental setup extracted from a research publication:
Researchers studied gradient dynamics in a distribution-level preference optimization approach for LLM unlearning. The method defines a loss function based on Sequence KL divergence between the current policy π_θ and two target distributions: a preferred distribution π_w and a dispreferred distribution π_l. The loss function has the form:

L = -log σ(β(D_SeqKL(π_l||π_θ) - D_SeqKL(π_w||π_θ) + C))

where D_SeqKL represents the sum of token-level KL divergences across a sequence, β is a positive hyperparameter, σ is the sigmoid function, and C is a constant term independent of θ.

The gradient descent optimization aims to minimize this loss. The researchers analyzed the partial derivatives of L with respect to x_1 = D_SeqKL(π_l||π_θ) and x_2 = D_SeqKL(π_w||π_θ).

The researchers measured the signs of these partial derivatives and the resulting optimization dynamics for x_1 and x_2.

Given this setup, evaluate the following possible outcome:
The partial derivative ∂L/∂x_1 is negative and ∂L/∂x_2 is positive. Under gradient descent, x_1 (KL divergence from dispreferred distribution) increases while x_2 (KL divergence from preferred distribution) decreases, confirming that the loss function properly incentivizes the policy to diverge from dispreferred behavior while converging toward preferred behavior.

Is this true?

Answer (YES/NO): YES